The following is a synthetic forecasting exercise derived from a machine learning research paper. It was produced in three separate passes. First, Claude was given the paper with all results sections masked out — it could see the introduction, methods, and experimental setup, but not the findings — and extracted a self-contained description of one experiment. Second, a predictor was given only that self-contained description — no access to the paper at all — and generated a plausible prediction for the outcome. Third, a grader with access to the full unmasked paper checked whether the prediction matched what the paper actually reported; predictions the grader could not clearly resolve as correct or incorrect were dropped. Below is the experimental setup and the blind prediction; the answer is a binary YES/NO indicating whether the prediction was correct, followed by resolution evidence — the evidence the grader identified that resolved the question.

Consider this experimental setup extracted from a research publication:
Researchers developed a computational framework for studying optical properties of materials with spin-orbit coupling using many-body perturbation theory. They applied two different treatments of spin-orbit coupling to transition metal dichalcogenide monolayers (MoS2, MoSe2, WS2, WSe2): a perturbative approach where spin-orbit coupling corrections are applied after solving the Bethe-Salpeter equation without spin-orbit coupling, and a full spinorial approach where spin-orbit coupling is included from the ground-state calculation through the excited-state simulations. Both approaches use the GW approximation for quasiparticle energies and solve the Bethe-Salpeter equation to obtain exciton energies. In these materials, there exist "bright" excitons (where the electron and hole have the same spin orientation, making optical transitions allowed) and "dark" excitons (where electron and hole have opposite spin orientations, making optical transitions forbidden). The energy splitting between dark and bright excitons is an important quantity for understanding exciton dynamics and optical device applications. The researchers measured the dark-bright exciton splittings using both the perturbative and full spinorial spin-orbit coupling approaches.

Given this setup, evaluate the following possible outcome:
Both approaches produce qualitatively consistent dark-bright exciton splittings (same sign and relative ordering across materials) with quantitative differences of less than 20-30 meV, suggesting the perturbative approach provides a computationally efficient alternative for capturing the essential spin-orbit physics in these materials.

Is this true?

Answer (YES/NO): NO